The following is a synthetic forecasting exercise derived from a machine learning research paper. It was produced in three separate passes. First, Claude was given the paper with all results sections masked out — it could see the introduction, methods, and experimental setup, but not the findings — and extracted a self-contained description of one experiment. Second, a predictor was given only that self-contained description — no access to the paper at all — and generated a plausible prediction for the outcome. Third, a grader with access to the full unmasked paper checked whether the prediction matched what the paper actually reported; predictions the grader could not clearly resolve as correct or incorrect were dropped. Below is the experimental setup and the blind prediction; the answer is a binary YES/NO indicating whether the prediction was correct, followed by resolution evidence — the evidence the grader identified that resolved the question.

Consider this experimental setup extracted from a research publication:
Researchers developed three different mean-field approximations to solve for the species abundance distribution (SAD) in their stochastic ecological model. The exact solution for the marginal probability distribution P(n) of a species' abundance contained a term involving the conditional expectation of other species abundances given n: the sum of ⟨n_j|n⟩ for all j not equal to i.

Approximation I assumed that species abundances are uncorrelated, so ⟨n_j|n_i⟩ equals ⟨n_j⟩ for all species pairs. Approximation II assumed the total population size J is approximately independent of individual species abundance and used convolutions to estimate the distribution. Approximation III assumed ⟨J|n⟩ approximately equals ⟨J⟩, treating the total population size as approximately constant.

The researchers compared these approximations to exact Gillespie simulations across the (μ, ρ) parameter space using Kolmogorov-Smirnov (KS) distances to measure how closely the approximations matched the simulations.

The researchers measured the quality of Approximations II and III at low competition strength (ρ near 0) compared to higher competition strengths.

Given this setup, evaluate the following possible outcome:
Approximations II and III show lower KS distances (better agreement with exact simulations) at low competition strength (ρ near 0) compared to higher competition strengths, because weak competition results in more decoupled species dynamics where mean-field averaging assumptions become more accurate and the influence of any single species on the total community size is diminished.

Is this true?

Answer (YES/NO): NO